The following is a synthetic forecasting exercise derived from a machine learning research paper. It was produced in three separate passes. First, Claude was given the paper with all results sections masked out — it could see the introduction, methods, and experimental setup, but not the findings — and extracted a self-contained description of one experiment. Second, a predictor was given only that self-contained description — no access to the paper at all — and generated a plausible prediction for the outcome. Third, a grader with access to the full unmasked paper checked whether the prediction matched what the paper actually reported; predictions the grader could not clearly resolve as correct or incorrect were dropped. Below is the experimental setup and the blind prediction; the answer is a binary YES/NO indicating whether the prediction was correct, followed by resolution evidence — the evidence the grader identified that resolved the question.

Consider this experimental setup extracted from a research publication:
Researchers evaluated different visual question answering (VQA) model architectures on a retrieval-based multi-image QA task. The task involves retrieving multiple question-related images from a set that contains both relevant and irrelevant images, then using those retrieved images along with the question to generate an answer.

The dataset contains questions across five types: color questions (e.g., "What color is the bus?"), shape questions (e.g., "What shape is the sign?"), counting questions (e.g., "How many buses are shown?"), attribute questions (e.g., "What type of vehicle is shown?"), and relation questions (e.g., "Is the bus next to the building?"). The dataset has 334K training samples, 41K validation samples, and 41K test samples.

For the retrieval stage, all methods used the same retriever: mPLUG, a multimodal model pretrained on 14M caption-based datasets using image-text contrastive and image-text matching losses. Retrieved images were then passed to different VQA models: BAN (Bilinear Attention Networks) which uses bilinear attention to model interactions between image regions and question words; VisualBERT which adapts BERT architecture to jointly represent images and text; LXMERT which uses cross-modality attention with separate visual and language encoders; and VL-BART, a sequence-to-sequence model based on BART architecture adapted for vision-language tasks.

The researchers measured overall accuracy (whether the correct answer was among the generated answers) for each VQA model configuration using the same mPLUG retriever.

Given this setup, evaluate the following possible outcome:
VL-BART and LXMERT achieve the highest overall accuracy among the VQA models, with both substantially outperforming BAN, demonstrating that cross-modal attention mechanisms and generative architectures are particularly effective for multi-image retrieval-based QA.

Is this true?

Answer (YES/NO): NO